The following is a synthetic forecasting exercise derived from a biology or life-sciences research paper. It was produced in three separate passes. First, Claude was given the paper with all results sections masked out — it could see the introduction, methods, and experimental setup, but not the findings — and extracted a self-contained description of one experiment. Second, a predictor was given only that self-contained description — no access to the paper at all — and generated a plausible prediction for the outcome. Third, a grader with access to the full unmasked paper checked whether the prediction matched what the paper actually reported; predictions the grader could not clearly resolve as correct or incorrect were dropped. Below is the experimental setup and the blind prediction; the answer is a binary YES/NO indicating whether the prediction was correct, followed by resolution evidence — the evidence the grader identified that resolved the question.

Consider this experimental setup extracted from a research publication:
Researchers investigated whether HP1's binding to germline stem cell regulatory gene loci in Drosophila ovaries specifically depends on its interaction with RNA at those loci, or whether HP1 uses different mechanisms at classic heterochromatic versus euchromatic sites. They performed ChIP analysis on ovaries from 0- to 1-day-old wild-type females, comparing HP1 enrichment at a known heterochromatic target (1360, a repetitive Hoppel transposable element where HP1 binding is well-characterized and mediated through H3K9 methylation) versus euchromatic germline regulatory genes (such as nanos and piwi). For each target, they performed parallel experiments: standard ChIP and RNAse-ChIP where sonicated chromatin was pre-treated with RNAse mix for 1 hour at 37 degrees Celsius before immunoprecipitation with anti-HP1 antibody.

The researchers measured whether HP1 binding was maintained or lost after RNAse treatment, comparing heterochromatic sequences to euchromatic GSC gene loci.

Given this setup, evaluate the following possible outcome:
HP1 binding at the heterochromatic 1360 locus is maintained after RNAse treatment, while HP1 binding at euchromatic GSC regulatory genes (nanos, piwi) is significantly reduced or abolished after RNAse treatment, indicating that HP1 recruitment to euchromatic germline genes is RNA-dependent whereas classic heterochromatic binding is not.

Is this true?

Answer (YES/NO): YES